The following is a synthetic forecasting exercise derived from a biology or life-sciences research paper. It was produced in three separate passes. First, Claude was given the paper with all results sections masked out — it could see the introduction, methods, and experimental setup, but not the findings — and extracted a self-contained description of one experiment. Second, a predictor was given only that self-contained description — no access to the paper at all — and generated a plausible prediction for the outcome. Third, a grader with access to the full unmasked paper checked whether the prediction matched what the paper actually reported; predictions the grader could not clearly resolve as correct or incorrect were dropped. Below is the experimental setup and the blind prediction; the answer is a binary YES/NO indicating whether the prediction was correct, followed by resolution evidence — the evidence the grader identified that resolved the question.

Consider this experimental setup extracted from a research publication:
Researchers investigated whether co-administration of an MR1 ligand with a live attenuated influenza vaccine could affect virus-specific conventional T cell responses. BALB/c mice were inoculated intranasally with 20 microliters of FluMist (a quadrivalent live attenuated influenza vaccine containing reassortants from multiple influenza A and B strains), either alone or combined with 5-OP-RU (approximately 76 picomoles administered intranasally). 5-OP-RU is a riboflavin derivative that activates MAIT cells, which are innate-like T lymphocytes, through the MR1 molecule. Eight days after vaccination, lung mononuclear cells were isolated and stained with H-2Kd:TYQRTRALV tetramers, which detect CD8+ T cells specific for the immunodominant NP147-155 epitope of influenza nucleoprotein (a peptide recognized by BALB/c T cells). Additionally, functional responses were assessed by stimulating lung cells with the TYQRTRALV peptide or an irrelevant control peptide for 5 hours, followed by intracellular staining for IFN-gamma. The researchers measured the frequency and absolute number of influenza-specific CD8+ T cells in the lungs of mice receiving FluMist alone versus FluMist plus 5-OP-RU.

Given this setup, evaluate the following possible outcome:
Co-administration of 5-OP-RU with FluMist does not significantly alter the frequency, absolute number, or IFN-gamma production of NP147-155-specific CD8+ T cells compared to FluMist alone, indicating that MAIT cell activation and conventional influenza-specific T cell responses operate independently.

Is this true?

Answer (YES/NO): NO